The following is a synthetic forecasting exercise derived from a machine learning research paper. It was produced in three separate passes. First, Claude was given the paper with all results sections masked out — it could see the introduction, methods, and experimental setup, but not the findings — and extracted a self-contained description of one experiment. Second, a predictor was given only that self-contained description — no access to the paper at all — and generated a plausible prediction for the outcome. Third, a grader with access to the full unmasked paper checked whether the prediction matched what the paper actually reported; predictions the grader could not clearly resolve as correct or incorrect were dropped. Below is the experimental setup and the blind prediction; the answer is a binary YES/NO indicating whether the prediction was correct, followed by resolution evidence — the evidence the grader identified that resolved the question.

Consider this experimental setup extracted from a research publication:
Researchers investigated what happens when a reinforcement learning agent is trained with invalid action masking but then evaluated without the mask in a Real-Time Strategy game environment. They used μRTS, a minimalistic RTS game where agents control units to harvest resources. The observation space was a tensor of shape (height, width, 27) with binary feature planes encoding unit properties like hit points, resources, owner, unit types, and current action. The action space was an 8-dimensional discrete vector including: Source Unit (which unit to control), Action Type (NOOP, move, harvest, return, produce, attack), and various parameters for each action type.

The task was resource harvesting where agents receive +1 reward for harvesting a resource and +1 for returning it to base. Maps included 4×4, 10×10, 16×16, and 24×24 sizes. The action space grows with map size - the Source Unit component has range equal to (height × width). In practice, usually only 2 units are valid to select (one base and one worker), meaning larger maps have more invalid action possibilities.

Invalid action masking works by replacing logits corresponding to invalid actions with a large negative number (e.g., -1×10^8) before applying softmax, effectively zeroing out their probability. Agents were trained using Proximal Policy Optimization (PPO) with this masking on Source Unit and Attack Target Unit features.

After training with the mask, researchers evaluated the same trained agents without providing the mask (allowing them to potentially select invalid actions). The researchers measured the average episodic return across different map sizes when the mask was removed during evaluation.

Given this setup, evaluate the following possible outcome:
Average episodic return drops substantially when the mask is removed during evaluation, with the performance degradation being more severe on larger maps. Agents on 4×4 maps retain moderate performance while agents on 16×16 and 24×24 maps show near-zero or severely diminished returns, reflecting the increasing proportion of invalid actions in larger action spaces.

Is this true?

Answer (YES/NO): NO